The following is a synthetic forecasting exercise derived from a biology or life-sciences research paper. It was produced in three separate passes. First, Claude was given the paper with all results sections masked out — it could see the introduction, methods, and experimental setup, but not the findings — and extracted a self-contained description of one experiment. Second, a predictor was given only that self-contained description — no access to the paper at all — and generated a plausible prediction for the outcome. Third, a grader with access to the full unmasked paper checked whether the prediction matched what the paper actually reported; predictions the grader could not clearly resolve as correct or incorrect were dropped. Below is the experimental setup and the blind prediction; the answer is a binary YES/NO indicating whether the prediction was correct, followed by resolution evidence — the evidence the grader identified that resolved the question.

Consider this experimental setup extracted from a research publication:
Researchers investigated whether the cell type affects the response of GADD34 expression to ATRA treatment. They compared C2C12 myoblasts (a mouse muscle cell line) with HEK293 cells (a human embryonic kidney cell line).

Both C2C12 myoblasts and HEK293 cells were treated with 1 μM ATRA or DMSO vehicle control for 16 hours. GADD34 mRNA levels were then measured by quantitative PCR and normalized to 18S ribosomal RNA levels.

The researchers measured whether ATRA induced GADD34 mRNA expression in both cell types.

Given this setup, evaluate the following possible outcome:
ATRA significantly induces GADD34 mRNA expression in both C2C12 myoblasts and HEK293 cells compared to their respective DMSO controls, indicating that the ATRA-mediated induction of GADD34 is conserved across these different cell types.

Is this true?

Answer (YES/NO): NO